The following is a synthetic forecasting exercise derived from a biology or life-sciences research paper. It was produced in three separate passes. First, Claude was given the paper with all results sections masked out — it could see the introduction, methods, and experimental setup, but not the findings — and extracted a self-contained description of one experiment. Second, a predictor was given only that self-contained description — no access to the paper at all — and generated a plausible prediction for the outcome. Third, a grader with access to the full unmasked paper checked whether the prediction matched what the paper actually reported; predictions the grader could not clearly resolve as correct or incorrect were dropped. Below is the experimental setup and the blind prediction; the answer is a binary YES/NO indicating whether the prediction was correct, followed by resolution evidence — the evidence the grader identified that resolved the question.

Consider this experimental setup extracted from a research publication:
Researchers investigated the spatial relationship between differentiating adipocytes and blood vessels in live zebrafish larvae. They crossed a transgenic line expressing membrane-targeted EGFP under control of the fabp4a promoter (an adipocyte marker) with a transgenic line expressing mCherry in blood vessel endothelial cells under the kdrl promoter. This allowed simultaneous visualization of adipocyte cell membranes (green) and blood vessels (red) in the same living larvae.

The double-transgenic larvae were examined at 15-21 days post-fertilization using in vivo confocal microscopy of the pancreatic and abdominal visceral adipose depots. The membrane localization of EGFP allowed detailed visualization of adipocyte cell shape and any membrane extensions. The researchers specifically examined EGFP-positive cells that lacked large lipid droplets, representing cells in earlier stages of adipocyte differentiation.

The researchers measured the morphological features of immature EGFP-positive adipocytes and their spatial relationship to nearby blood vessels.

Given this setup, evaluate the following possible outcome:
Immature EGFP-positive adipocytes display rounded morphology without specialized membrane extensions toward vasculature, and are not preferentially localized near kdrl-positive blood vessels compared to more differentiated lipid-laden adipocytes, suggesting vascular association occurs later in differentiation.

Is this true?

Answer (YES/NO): NO